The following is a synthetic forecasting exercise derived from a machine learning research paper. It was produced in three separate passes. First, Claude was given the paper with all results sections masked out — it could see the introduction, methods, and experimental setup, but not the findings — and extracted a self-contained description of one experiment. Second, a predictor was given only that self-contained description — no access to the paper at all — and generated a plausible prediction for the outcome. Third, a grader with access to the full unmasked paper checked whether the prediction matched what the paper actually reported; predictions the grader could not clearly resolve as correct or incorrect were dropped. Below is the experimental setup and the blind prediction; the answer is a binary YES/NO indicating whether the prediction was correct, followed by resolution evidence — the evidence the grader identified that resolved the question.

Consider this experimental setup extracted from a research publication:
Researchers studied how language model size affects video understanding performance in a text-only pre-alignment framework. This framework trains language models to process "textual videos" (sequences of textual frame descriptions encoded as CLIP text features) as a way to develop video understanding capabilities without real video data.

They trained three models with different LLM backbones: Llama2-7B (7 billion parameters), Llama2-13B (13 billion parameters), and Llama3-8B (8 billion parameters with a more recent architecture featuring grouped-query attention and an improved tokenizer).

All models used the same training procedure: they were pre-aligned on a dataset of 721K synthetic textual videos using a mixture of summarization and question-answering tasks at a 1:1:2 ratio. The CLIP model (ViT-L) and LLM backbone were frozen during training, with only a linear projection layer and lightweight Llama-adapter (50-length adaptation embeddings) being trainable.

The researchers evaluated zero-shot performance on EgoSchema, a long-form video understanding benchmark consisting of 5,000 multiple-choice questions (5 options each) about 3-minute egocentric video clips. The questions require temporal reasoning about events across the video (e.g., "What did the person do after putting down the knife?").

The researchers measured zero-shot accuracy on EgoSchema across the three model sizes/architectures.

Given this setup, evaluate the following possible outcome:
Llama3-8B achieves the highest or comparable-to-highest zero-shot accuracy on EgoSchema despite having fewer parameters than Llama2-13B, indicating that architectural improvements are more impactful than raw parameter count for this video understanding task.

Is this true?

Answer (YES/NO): NO